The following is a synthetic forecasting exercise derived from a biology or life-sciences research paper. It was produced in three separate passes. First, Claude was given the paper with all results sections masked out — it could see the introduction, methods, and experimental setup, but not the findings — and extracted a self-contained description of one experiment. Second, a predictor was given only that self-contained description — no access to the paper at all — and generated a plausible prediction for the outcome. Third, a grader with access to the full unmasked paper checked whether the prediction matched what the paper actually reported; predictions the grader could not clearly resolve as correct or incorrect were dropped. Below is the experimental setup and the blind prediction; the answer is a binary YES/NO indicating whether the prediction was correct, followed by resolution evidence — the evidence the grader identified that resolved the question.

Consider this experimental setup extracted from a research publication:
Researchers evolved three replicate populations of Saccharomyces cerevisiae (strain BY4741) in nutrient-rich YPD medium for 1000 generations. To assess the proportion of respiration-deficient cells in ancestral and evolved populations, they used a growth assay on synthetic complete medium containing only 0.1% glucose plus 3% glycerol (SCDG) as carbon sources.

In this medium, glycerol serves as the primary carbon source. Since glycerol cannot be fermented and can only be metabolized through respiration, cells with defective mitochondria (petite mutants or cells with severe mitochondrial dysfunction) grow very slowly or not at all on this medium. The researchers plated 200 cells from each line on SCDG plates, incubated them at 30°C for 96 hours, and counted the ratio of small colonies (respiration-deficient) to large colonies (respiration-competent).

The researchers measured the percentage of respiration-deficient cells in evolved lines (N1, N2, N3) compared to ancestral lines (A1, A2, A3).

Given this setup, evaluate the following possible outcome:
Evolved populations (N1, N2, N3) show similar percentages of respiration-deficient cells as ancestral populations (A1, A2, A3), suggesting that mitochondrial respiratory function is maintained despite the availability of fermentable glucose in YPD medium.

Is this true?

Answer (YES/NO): NO